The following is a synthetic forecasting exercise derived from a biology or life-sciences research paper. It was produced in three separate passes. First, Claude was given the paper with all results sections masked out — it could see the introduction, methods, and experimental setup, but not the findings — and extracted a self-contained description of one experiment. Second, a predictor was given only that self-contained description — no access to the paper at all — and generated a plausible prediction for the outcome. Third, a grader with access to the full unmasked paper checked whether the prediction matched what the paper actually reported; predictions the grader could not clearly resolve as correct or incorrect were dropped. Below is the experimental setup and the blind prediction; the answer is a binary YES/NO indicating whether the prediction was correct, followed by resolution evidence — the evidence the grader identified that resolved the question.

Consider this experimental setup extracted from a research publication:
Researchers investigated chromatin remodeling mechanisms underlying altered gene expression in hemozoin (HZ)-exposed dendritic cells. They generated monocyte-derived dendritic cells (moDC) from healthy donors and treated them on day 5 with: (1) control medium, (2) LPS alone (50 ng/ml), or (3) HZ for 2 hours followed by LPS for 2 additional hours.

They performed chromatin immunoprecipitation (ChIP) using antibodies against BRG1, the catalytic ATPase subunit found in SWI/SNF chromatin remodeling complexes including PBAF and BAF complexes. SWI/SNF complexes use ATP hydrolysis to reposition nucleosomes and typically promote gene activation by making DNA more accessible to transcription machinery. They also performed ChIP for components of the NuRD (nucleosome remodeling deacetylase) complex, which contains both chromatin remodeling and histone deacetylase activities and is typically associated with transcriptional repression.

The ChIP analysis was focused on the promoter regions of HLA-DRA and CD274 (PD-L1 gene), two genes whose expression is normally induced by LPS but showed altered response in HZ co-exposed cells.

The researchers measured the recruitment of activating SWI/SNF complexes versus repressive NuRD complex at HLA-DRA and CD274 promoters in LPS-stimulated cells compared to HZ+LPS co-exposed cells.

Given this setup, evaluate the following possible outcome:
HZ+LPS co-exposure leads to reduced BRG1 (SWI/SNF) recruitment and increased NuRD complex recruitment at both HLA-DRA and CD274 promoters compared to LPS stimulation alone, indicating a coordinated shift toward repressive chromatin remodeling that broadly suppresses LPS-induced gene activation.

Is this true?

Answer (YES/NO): YES